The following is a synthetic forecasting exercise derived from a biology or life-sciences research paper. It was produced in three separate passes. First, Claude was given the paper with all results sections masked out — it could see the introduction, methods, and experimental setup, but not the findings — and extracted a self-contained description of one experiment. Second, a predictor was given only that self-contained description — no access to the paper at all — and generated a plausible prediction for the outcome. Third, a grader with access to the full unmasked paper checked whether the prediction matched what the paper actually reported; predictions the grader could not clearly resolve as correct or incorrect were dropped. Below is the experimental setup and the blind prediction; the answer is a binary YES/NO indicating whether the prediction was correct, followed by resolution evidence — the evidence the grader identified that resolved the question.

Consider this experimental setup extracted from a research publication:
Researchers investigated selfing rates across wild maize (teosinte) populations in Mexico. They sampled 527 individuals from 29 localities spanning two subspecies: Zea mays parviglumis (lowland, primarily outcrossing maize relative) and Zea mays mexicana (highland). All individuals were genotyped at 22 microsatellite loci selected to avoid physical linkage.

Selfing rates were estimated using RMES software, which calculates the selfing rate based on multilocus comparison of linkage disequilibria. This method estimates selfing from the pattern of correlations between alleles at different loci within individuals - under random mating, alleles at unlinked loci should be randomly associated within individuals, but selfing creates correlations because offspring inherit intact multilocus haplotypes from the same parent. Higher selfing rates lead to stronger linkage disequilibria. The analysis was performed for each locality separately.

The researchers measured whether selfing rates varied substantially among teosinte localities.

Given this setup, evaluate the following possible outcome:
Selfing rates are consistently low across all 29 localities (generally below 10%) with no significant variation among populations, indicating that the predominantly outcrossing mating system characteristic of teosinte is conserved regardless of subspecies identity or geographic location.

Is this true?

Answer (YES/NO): NO